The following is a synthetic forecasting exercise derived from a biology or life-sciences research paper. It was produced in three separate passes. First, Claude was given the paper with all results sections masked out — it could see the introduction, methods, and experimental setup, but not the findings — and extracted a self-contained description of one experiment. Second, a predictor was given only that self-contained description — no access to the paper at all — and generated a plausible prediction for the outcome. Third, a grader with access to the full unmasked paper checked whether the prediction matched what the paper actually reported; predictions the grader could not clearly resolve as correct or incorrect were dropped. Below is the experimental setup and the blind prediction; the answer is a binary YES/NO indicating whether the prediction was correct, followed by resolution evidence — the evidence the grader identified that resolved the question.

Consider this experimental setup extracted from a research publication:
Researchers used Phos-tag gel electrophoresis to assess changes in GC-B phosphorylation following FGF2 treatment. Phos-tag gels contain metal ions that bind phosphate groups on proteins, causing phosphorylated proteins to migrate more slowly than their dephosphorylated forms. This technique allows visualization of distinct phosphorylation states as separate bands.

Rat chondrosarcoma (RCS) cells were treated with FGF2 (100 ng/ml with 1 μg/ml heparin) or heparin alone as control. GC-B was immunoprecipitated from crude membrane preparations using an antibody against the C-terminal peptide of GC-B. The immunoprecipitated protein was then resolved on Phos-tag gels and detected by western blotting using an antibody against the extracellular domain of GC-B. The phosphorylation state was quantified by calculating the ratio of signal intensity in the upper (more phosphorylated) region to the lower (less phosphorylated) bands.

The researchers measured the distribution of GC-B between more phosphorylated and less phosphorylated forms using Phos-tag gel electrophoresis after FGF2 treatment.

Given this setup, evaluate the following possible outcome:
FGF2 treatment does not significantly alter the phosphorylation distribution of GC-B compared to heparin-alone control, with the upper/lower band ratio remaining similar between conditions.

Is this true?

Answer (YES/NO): NO